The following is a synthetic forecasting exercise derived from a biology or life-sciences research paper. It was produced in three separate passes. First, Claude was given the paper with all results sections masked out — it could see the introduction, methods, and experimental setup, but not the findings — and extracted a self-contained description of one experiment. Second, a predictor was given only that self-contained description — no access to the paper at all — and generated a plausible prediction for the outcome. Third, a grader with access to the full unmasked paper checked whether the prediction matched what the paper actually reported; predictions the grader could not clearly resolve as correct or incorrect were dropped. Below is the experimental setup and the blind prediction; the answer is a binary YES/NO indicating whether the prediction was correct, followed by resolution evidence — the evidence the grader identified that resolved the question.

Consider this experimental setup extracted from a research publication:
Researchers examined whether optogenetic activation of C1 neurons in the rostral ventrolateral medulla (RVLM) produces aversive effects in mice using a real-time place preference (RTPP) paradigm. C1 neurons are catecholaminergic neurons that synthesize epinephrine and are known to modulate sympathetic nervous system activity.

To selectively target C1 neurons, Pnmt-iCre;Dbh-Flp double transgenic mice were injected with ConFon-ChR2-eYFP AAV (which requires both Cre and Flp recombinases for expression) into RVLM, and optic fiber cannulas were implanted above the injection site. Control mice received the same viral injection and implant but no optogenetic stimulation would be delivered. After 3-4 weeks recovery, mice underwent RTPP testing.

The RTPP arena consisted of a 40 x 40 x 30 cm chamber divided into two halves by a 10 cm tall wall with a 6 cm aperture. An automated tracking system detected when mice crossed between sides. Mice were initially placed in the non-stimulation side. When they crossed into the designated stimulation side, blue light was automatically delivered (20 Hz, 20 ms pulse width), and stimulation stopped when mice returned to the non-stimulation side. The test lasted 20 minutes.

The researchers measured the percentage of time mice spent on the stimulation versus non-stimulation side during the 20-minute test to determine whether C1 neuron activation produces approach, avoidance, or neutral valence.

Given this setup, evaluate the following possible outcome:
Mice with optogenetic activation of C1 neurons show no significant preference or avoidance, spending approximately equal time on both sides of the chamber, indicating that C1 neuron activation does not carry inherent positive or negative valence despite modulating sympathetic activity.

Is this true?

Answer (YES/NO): NO